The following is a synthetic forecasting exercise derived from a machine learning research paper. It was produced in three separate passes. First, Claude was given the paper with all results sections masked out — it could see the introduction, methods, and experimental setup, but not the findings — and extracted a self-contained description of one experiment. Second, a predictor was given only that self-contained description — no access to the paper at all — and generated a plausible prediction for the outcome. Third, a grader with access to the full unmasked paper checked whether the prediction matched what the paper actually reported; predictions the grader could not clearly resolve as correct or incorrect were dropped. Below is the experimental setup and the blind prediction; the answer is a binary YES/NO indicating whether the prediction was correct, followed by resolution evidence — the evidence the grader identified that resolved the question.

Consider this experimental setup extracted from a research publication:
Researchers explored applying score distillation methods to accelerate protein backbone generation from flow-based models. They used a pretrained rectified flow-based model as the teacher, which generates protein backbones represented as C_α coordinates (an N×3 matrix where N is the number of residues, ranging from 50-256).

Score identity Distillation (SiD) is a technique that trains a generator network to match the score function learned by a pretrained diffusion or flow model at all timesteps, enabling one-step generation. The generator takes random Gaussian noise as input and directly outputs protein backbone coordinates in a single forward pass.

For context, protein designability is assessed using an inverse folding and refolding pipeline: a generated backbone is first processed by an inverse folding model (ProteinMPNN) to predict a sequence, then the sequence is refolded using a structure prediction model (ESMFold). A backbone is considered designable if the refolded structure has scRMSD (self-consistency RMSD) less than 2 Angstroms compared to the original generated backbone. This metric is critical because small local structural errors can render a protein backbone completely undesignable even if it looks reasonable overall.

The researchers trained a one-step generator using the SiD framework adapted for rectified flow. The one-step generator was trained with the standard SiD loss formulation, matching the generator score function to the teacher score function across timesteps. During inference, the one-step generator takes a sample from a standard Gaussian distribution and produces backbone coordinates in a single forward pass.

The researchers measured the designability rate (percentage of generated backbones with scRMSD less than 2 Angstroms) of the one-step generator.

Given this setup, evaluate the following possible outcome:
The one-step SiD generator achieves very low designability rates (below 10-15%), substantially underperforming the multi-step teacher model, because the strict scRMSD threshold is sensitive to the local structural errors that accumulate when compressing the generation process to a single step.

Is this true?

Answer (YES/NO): YES